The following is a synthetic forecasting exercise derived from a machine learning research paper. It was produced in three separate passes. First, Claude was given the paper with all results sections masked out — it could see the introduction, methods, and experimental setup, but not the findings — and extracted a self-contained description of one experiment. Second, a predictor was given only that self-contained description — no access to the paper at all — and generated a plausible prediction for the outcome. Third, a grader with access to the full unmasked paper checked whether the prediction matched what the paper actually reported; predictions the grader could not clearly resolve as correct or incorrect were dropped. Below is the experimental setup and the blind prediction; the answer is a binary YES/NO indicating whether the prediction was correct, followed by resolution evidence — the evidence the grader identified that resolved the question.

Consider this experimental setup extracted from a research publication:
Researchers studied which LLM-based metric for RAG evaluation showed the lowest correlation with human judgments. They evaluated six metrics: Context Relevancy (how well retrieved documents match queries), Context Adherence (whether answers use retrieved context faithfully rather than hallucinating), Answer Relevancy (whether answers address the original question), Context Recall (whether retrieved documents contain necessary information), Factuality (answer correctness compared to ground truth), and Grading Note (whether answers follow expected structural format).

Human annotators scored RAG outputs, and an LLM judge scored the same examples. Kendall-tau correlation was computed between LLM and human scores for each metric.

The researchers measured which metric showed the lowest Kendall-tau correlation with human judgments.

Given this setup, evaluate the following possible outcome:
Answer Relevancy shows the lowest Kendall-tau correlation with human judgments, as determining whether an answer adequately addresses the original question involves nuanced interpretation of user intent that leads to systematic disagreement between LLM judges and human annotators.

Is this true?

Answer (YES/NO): YES